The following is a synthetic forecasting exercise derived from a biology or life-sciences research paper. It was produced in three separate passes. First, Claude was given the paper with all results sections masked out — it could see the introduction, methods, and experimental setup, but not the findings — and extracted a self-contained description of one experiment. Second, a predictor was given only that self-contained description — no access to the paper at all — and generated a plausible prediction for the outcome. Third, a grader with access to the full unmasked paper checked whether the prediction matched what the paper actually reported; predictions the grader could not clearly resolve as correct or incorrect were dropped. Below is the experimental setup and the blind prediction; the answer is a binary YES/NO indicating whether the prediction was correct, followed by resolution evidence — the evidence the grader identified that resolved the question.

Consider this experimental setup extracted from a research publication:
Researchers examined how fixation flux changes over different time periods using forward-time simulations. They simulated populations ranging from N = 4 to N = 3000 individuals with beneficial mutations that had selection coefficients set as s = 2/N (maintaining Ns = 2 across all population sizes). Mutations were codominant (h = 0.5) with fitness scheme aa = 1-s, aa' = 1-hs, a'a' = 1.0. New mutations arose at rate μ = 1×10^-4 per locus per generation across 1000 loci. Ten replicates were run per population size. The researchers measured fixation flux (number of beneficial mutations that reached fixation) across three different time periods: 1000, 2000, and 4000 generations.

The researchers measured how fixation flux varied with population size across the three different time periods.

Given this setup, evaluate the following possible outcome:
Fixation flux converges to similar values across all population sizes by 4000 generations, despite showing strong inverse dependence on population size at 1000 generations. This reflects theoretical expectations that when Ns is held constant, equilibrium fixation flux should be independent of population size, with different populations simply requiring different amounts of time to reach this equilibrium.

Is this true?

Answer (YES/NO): NO